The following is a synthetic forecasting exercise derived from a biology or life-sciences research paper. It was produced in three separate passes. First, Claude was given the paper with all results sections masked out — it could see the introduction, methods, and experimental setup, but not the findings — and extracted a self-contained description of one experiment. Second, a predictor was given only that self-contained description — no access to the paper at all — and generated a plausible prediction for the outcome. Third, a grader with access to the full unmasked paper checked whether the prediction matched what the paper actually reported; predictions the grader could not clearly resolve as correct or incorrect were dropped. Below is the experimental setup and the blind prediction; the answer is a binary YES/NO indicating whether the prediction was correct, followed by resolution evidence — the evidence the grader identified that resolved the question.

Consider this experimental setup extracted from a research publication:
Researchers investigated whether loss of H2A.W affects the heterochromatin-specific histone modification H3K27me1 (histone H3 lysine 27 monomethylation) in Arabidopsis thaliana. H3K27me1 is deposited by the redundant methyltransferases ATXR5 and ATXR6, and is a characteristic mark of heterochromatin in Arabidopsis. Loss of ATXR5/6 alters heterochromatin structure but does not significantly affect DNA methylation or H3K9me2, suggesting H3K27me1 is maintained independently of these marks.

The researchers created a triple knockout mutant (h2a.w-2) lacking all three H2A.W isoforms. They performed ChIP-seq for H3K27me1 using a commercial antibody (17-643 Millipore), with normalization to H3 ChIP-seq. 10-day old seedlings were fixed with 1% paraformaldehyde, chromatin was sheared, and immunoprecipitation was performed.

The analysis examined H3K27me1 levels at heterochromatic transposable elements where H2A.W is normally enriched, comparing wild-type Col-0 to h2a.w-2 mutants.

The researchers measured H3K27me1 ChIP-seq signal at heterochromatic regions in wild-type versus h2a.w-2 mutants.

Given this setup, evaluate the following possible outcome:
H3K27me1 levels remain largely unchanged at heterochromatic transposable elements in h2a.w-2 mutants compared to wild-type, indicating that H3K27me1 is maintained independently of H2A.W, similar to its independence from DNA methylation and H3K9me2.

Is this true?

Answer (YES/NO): YES